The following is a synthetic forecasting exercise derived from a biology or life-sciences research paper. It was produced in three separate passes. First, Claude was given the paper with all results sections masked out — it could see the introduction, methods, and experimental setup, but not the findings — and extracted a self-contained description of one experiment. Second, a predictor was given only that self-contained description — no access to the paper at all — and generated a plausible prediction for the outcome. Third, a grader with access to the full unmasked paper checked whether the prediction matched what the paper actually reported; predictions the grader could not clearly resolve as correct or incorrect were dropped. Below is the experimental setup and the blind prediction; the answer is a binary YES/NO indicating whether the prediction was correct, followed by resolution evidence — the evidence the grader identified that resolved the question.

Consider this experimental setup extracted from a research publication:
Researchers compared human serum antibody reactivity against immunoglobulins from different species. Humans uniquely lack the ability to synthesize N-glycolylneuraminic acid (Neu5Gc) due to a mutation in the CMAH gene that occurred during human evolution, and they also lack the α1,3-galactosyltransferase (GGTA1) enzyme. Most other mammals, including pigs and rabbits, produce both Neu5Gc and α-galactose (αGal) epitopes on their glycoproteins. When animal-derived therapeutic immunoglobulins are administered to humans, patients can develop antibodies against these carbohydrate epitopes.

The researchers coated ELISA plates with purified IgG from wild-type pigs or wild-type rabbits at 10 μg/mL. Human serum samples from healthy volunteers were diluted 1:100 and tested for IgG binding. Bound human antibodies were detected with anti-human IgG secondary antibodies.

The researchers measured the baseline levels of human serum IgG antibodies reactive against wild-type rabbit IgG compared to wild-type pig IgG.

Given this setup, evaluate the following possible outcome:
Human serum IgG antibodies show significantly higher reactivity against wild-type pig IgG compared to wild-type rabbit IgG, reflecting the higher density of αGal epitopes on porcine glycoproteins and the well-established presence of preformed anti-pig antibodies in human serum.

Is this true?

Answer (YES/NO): NO